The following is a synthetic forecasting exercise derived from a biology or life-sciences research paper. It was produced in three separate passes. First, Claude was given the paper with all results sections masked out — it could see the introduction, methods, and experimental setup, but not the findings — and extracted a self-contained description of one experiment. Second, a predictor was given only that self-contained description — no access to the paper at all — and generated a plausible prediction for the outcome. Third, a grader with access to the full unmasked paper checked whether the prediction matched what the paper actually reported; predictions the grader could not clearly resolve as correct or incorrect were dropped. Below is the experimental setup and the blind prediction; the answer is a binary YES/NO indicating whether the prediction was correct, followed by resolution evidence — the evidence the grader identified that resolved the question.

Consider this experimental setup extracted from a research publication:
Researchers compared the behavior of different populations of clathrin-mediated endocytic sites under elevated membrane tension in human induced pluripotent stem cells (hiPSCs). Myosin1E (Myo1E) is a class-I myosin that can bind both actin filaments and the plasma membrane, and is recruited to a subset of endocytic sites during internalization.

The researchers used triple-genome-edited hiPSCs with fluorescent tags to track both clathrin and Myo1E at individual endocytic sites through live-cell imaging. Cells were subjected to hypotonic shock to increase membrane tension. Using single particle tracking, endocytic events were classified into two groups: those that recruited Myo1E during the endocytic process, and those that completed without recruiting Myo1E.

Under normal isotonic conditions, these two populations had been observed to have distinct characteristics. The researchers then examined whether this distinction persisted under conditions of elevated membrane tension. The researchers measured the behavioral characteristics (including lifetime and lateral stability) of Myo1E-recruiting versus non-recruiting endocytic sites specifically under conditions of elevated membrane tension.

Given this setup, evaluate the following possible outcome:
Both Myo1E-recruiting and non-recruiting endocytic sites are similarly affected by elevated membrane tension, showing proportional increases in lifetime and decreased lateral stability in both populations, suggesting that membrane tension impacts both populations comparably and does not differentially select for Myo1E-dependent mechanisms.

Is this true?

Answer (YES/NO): NO